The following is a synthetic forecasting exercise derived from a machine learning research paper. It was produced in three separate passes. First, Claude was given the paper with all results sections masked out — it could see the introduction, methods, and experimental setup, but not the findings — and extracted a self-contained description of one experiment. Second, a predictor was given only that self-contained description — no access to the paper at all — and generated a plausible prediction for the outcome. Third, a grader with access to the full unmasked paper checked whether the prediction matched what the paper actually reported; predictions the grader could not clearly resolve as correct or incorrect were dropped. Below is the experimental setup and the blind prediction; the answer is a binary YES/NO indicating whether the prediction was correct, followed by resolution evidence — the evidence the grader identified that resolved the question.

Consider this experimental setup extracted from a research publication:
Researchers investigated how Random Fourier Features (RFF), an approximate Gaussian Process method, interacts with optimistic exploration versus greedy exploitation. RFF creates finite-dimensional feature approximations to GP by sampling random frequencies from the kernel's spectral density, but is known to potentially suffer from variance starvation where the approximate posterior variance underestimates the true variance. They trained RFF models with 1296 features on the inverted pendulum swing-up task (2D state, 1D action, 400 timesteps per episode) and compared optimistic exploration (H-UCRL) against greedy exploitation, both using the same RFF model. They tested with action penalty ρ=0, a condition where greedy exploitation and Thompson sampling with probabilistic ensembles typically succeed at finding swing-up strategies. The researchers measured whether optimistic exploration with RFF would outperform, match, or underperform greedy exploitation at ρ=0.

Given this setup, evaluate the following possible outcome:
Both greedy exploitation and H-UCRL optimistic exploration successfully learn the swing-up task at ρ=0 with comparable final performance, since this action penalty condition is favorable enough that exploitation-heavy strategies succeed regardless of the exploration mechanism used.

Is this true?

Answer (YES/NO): NO